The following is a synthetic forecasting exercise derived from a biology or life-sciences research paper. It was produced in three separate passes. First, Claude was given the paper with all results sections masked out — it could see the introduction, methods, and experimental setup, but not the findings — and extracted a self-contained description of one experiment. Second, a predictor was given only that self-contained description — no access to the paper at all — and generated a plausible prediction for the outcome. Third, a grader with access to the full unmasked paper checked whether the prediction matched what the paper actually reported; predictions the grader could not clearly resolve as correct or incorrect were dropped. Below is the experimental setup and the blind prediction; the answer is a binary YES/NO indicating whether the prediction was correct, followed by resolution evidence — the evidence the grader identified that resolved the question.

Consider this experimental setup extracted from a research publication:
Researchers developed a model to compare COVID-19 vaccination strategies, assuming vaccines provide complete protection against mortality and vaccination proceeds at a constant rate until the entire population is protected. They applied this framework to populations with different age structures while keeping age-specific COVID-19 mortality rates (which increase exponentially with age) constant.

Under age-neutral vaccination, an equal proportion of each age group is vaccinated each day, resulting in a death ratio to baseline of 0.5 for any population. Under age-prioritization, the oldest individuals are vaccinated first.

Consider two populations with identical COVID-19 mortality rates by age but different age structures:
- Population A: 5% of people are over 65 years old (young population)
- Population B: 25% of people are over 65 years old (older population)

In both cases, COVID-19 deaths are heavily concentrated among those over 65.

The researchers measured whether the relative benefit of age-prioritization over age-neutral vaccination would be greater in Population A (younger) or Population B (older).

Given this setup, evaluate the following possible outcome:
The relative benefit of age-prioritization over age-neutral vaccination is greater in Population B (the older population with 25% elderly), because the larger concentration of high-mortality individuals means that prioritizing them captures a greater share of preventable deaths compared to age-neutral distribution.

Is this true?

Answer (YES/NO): NO